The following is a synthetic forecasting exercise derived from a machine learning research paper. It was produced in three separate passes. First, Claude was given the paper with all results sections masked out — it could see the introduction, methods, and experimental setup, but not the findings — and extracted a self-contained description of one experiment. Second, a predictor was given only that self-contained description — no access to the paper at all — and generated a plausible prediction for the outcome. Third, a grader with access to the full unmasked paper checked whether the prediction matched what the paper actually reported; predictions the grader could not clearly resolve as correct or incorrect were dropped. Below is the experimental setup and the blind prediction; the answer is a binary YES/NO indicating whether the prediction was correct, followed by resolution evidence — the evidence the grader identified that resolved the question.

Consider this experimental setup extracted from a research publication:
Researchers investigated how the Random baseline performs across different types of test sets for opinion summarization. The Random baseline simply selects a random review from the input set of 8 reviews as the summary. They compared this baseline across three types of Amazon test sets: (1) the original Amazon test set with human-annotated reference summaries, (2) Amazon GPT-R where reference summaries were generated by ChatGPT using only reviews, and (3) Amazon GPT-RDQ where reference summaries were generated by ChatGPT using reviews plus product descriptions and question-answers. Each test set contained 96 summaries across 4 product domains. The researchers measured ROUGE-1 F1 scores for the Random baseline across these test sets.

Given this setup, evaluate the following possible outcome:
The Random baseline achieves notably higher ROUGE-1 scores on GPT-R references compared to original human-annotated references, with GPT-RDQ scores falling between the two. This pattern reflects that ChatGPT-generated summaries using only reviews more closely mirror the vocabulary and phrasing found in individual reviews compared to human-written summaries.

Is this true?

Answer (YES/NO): NO